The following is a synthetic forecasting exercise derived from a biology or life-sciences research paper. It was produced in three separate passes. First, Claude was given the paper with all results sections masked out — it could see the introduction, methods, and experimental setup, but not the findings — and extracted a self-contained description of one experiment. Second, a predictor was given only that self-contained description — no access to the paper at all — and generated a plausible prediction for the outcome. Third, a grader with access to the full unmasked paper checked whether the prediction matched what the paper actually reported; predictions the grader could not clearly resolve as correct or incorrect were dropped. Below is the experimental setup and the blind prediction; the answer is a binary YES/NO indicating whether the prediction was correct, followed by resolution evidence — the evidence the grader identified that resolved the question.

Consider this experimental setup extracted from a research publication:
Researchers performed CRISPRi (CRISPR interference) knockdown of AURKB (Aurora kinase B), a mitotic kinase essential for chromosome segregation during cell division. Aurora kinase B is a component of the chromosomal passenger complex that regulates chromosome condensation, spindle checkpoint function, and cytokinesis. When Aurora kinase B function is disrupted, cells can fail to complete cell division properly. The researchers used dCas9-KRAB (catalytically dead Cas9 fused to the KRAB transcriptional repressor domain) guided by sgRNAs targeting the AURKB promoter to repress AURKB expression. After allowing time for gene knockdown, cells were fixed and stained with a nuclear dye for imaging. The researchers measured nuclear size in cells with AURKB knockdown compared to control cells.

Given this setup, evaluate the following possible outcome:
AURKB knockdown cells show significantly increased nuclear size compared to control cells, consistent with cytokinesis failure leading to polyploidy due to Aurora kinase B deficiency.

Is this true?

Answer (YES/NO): YES